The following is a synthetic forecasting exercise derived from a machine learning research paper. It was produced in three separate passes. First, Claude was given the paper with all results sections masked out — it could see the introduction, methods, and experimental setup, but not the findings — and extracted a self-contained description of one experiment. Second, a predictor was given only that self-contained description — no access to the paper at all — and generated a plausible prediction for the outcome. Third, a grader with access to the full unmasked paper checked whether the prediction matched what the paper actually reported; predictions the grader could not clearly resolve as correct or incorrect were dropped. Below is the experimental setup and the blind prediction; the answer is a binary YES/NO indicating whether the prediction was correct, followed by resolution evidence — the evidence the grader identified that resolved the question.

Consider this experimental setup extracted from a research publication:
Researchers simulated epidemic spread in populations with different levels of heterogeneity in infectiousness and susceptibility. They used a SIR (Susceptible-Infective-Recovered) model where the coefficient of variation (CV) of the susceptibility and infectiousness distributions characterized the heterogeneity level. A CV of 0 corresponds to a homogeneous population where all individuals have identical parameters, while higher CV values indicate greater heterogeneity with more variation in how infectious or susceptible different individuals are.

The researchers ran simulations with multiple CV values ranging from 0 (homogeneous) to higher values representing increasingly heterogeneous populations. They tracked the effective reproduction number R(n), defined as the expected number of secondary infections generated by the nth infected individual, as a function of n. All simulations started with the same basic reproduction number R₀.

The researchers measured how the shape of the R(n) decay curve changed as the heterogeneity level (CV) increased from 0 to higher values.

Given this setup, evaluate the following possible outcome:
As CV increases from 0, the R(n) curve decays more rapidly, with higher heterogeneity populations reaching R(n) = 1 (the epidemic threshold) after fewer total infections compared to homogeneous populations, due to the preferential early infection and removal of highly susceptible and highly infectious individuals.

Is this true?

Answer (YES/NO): YES